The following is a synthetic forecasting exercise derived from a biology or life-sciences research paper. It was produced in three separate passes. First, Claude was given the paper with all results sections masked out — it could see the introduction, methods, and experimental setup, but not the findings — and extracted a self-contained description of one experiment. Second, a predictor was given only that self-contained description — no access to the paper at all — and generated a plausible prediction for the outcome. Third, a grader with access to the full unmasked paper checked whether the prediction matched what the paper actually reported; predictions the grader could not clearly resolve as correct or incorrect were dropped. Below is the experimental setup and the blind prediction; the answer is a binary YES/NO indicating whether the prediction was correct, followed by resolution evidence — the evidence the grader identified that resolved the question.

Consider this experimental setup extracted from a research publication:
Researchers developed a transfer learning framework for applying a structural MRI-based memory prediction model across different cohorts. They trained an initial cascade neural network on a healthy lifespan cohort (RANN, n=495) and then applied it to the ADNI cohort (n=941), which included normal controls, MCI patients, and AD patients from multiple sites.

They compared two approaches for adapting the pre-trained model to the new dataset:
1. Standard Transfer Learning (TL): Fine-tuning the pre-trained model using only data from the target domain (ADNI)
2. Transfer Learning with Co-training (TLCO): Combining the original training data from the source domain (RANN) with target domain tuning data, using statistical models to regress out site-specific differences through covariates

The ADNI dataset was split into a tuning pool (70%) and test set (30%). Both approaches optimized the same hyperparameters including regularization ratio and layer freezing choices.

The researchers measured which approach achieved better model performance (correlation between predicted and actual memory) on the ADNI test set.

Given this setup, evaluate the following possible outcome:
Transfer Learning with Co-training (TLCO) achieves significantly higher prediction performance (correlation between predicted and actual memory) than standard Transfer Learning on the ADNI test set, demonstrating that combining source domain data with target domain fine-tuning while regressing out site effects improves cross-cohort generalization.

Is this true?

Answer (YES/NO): NO